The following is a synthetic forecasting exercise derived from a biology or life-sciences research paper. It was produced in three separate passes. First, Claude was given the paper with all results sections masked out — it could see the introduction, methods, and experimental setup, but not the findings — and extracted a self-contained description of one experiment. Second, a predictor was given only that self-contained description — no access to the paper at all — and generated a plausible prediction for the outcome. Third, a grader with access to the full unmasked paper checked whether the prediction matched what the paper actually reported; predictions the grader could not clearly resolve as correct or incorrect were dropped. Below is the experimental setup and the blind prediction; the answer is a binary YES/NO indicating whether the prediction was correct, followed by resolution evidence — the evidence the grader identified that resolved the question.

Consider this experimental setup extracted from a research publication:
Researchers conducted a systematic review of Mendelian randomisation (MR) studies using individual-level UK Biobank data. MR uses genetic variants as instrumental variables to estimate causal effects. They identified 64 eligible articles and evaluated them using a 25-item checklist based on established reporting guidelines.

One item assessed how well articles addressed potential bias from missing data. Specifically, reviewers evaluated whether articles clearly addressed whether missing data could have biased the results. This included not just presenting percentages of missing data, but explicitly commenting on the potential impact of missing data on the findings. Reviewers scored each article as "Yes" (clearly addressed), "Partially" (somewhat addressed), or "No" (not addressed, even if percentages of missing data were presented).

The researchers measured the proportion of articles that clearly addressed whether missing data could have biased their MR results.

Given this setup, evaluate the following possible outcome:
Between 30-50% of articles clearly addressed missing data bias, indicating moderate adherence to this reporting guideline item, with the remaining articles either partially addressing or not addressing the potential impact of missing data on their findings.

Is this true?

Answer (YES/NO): NO